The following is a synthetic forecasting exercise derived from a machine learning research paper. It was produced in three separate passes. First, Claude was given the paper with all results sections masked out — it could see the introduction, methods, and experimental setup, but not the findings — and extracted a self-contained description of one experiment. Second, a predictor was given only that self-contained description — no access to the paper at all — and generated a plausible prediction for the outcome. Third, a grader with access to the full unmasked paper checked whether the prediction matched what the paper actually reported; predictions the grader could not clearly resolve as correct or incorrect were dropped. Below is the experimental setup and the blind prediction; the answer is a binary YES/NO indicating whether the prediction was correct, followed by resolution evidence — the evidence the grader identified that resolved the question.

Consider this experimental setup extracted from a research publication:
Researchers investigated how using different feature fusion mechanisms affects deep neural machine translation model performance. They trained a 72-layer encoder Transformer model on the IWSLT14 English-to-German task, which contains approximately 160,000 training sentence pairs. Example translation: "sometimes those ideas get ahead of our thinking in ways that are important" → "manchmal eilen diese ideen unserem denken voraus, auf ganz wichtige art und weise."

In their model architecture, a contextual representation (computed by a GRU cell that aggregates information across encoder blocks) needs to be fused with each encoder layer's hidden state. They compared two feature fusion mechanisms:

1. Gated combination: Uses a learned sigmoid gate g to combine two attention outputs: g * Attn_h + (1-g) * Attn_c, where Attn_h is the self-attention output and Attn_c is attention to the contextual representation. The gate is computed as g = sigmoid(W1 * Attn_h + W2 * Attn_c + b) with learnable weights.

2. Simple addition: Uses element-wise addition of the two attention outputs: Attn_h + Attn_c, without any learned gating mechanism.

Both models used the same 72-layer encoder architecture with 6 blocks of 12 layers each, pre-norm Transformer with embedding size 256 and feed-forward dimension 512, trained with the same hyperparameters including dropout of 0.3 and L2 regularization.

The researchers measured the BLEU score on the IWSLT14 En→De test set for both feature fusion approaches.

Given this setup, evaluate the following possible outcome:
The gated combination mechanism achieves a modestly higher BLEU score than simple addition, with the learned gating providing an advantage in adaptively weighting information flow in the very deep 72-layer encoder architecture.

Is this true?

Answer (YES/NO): YES